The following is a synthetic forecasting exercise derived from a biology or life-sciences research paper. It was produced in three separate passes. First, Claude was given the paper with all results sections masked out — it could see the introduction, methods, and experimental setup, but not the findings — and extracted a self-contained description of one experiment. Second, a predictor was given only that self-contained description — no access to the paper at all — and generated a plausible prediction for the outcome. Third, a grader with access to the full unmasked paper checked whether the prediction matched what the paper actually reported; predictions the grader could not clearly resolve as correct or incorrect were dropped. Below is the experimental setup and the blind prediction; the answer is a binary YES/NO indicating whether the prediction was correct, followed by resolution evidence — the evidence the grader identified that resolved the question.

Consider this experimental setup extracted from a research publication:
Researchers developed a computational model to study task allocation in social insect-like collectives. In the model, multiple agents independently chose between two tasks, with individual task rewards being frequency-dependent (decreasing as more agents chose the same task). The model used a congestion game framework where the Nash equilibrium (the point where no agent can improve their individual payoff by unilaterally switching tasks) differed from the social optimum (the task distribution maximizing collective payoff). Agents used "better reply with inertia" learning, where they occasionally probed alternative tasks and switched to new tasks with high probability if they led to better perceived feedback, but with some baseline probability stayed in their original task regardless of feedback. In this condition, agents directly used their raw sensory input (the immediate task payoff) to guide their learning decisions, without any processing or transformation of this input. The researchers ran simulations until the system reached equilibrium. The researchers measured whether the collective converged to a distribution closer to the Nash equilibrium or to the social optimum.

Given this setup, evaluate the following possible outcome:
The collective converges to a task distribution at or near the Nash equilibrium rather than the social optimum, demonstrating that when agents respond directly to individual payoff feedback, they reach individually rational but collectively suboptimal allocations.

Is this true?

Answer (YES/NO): YES